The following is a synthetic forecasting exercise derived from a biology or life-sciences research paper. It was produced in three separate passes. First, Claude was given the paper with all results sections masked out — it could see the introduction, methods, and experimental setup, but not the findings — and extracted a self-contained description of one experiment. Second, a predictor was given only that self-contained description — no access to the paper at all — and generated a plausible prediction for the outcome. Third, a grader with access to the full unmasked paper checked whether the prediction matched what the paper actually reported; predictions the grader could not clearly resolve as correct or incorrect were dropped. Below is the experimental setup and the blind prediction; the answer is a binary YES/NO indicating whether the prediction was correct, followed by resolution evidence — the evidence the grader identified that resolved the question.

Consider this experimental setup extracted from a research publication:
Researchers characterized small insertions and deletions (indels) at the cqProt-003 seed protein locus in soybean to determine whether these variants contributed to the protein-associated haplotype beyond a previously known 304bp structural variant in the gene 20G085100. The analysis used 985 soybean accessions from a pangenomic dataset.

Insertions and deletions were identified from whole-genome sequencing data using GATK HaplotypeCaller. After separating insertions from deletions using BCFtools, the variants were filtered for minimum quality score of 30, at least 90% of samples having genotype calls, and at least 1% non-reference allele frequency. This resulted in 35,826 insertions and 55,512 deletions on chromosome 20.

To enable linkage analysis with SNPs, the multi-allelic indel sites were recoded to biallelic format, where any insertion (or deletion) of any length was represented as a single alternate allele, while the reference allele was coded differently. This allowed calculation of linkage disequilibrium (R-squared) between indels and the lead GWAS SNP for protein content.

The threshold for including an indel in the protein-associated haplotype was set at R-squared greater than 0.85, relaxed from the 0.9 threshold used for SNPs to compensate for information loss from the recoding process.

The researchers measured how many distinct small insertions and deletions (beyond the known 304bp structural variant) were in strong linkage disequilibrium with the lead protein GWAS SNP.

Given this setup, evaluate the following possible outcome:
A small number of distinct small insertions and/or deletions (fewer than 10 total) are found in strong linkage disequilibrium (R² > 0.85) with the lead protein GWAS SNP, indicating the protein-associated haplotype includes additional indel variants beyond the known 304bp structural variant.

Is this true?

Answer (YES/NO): YES